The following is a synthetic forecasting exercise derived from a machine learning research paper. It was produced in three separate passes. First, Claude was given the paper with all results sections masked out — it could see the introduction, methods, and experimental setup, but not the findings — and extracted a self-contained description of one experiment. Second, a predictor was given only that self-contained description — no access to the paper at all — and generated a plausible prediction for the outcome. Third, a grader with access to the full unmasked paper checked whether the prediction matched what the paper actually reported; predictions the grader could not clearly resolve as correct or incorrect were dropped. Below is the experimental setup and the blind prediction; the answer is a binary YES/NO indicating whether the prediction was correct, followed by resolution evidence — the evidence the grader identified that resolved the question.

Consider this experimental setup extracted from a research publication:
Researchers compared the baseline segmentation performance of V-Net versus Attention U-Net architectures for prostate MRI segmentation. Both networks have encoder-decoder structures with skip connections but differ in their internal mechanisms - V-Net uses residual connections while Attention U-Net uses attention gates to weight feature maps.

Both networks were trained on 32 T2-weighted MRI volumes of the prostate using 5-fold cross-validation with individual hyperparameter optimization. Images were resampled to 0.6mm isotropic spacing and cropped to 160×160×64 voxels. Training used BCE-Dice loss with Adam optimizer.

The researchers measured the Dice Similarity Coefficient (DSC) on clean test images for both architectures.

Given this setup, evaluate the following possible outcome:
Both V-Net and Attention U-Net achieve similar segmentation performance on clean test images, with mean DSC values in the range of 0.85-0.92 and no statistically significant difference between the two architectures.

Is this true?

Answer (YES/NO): NO